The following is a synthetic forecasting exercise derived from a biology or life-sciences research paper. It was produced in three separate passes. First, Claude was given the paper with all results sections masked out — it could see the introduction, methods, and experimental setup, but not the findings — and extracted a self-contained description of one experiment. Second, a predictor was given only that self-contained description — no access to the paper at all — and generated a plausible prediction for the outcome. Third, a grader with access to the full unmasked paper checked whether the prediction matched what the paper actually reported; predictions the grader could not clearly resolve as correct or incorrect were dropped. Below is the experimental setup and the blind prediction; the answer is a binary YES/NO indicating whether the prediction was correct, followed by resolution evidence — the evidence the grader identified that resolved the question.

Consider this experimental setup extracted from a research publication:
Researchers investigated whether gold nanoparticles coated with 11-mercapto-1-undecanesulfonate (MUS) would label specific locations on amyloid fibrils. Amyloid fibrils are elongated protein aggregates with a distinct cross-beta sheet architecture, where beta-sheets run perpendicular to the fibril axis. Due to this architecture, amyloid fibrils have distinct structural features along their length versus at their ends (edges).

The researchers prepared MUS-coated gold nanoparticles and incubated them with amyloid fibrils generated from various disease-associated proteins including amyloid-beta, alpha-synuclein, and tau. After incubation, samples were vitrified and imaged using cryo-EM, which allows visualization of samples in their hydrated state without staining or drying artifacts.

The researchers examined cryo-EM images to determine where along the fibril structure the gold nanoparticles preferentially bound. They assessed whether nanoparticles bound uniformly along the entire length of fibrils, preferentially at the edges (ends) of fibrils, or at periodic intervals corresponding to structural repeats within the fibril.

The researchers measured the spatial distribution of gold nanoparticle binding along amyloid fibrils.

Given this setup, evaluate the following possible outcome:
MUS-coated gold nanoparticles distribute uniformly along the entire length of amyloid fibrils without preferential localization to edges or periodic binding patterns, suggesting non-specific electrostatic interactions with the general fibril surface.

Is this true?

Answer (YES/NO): NO